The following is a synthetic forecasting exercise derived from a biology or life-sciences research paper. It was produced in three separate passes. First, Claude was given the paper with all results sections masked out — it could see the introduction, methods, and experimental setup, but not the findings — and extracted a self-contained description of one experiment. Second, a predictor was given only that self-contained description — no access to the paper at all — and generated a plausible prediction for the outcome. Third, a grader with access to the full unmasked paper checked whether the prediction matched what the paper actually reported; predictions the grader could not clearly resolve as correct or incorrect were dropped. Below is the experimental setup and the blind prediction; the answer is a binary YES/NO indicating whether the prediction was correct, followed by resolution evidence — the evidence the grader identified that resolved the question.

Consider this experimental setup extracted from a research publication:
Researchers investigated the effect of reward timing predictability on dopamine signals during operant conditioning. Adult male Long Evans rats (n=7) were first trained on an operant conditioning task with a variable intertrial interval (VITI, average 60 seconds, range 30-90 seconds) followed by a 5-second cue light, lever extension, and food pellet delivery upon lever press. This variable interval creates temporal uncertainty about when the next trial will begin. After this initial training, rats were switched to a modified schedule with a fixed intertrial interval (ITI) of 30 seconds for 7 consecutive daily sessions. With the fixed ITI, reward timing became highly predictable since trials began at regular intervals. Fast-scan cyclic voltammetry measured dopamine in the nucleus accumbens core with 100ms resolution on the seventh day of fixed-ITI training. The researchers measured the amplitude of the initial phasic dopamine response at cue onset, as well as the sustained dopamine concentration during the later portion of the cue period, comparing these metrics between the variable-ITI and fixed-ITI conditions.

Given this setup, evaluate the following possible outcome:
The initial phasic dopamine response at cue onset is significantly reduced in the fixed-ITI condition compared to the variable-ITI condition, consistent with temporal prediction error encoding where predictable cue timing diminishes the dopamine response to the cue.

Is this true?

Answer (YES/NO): YES